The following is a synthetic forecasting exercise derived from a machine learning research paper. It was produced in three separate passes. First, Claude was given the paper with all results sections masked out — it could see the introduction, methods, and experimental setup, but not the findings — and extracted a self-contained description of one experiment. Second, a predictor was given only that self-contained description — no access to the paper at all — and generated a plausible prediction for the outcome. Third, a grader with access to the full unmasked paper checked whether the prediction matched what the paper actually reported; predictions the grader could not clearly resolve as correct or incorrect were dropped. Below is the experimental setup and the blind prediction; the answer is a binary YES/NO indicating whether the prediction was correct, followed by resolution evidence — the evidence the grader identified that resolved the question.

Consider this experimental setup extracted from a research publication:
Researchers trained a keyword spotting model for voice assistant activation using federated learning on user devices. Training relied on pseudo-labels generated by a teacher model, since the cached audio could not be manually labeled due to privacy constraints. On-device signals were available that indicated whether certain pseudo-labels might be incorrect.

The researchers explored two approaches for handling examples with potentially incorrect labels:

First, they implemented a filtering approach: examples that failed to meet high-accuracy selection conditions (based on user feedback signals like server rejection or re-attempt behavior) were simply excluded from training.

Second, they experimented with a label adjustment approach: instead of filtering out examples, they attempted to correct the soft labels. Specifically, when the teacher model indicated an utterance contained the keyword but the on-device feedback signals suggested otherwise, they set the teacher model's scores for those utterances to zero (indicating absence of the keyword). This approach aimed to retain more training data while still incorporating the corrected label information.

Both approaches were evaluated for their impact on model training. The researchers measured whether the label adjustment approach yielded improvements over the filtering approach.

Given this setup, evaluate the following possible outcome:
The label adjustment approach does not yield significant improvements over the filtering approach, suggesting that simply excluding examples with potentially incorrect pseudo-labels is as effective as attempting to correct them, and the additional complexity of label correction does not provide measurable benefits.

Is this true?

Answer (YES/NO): YES